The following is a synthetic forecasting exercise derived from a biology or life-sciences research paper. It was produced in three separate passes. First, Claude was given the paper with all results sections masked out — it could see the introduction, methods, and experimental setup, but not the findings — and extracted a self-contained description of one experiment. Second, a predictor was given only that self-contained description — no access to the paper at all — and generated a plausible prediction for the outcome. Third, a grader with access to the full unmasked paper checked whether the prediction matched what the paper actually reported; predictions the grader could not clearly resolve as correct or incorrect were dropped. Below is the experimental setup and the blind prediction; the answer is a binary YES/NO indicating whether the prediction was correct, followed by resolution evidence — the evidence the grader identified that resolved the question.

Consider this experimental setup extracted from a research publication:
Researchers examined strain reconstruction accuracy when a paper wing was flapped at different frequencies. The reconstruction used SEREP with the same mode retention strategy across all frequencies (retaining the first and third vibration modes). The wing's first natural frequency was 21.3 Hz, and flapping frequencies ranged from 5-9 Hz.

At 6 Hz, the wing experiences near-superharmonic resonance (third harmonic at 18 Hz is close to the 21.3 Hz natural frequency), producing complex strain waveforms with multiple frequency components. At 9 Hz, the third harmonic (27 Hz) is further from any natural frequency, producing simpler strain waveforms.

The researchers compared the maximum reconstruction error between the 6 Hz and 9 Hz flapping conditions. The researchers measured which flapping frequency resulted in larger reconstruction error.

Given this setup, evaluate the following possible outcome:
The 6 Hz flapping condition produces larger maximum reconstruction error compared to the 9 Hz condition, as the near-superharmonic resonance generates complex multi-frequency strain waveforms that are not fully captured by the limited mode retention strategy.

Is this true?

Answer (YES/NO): YES